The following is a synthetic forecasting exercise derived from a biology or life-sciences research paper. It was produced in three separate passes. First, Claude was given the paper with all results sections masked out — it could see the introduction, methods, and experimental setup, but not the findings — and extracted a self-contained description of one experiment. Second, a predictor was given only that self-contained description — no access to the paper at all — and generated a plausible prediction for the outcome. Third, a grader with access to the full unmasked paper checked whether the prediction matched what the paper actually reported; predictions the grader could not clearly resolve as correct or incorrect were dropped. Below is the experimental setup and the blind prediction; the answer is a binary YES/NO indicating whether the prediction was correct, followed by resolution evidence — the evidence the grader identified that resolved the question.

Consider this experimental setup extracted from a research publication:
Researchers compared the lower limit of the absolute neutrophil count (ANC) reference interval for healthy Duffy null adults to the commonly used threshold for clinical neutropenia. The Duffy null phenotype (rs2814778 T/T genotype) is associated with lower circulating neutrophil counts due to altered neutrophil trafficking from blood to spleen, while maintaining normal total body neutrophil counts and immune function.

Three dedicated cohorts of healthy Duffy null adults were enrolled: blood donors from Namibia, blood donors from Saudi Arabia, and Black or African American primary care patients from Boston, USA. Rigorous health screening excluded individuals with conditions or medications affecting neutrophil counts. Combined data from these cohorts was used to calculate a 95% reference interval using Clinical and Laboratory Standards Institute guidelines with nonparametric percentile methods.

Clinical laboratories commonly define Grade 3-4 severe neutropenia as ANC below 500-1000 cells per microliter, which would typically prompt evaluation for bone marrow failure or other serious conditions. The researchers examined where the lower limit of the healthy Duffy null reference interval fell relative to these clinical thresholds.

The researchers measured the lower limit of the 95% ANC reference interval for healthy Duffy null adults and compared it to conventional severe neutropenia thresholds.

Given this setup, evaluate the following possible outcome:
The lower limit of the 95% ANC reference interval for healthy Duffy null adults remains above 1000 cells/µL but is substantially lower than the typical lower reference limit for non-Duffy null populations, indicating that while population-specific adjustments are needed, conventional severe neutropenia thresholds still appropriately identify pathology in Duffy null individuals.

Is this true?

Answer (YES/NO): YES